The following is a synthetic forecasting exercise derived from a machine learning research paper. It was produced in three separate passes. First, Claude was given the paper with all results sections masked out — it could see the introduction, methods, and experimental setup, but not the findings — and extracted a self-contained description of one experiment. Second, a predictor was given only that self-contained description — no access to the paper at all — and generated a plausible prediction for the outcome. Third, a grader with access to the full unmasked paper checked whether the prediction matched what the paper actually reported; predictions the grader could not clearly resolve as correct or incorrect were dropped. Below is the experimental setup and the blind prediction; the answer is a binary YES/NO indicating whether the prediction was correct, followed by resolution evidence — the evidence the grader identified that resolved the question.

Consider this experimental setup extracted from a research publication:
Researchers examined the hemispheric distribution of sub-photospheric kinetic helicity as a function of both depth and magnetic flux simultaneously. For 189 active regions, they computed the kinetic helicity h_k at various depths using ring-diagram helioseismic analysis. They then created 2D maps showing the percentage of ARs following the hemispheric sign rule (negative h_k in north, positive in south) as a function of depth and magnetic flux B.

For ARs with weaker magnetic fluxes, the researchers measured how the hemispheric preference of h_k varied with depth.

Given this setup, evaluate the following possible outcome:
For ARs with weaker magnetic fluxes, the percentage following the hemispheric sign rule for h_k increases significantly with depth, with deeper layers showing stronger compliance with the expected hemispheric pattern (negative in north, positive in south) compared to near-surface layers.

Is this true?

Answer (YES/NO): NO